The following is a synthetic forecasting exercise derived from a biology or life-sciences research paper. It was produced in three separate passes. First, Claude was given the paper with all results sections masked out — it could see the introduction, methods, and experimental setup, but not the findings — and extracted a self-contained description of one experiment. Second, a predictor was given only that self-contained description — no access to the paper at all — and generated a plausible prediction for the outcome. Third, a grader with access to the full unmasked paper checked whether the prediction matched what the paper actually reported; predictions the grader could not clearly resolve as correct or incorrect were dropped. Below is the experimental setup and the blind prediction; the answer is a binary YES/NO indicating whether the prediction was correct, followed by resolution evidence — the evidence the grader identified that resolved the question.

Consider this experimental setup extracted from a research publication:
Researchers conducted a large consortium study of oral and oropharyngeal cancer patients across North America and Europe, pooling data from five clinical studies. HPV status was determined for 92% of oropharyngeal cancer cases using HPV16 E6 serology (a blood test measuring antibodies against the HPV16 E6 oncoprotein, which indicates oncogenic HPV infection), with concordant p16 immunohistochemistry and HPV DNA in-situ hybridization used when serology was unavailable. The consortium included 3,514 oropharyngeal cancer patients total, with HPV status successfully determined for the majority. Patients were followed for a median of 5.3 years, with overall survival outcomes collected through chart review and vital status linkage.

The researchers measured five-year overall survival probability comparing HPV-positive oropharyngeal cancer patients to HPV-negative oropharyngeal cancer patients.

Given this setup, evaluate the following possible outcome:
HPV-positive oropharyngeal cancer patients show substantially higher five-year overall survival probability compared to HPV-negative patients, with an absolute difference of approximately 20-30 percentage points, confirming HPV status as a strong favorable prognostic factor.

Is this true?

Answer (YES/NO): YES